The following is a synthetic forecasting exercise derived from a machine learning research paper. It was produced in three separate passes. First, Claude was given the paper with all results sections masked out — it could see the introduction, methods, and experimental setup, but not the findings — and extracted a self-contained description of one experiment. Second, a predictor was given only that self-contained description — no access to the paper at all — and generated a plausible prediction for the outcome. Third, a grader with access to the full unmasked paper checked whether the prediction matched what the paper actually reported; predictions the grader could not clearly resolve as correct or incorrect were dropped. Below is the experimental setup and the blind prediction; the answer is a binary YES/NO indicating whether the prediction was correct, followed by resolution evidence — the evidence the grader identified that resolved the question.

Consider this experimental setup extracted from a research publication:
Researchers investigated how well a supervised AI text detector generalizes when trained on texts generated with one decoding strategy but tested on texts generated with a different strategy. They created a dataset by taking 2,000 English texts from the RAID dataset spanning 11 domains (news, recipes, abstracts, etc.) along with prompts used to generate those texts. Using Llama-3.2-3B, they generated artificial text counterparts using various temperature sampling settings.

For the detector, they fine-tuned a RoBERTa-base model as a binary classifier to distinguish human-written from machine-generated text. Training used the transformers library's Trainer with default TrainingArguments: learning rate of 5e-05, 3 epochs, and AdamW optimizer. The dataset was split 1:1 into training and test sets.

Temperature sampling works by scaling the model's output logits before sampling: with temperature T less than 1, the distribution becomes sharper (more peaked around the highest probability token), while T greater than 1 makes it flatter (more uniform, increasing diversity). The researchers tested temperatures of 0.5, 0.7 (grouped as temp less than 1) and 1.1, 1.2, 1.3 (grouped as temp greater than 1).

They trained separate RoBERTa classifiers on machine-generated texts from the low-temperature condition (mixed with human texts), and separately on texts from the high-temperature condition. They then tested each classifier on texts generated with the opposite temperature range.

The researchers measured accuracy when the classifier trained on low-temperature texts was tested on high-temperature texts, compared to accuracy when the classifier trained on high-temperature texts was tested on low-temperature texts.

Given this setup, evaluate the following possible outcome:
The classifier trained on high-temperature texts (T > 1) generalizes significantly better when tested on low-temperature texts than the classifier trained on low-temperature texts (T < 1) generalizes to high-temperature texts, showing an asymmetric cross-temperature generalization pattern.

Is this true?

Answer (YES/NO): NO